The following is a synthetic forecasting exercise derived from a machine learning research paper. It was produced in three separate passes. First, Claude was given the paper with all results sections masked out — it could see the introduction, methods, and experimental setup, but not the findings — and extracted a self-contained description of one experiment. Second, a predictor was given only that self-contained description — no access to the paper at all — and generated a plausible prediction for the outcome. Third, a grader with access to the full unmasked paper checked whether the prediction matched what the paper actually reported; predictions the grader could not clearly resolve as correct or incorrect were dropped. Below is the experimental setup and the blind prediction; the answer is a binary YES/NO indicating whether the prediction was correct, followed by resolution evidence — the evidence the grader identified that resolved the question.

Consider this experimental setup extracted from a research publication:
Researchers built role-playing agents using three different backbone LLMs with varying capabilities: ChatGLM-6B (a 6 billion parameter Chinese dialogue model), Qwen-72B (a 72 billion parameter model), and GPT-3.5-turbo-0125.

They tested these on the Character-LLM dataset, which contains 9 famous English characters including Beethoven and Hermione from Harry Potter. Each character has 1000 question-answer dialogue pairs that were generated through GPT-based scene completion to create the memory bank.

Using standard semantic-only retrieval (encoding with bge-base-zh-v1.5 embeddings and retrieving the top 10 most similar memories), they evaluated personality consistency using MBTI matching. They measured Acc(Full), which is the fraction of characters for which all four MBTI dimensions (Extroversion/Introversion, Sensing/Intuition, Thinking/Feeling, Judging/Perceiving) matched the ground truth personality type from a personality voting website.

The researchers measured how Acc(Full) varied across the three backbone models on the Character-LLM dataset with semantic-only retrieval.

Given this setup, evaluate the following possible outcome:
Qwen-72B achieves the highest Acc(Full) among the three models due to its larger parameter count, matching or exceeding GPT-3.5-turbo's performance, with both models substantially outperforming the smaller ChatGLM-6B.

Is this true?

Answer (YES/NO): NO